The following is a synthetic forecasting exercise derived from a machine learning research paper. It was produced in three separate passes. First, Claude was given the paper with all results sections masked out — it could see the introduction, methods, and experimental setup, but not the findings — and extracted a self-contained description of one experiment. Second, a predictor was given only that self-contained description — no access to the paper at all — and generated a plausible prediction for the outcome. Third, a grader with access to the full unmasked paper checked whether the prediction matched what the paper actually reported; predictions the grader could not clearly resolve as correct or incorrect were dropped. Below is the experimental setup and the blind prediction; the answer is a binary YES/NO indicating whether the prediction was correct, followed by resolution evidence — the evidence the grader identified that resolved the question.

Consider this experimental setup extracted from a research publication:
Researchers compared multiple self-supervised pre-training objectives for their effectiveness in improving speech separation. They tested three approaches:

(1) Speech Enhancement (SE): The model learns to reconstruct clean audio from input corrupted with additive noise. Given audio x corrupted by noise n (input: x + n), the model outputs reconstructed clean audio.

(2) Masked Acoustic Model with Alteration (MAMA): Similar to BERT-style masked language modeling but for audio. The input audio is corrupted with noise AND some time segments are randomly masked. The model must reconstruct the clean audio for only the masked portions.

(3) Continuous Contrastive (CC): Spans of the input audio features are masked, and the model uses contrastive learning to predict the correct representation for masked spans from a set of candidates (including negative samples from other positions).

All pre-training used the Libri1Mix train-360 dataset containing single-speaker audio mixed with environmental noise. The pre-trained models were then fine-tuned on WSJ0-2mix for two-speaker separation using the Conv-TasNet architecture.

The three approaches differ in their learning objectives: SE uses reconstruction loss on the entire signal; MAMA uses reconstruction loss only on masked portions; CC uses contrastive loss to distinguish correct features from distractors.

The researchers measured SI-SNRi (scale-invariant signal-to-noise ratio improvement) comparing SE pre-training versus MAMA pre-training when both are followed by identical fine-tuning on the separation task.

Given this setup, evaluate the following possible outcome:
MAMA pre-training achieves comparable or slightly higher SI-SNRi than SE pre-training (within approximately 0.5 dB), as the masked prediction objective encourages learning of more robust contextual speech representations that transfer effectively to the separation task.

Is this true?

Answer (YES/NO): YES